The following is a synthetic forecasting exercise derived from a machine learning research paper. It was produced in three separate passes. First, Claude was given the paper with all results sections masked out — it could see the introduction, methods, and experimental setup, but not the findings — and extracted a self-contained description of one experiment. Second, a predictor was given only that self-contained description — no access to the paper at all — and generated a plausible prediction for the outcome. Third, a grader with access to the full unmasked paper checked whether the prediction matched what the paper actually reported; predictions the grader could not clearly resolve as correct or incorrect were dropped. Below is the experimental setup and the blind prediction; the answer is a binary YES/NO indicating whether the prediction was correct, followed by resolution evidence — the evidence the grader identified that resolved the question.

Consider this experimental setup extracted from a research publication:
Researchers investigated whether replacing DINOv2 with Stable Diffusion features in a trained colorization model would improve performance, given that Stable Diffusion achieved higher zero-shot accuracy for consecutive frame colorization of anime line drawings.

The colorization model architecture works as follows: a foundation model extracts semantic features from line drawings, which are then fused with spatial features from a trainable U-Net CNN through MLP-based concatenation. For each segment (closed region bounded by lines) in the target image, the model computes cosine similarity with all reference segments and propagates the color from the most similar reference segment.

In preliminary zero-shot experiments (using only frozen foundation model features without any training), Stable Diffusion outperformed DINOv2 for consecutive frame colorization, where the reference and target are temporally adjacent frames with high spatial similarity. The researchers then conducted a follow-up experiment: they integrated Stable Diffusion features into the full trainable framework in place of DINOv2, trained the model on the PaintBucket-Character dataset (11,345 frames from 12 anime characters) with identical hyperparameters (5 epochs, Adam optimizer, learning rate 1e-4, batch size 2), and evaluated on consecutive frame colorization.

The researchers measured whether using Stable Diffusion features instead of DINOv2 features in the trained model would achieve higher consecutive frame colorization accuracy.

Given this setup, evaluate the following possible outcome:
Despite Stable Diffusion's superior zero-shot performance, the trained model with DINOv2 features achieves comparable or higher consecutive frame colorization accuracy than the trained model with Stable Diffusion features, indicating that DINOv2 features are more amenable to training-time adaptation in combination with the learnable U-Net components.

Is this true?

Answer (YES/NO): YES